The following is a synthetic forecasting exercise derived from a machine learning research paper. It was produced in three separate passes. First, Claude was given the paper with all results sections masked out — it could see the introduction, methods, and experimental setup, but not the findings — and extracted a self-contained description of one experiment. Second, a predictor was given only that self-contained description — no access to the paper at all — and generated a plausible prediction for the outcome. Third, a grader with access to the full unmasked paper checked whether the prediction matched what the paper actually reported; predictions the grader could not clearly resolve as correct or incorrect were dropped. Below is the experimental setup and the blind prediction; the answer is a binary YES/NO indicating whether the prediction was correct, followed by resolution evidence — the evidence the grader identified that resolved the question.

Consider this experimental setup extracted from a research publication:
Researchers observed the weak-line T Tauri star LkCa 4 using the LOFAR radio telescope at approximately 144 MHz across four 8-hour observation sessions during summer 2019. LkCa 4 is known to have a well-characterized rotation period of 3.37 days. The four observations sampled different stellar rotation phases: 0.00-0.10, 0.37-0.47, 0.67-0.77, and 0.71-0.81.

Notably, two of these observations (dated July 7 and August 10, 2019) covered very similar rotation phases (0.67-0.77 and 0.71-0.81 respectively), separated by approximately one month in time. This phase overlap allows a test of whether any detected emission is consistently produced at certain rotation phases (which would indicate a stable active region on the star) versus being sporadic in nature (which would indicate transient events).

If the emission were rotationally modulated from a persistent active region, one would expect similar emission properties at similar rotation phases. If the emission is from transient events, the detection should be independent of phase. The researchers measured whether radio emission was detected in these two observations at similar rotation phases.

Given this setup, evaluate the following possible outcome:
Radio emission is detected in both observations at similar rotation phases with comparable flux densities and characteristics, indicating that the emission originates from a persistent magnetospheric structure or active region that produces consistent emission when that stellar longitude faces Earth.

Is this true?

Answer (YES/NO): NO